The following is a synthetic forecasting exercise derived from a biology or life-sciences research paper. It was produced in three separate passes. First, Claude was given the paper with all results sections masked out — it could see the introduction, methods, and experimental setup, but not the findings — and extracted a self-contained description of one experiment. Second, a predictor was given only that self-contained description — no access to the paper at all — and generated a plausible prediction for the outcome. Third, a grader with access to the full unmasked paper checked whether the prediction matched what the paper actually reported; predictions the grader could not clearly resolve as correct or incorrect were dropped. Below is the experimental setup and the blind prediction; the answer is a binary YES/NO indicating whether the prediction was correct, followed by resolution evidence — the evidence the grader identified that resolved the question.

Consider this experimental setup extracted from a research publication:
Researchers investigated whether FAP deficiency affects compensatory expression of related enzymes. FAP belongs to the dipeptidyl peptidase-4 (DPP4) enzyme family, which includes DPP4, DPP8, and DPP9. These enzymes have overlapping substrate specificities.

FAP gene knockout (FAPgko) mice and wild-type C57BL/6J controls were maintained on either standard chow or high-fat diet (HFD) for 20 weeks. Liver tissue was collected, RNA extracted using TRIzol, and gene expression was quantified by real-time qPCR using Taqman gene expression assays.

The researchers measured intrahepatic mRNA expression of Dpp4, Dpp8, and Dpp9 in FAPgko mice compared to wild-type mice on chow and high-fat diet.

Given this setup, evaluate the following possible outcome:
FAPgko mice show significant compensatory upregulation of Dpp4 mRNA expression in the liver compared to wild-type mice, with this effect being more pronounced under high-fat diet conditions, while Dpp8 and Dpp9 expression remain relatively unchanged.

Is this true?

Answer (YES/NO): NO